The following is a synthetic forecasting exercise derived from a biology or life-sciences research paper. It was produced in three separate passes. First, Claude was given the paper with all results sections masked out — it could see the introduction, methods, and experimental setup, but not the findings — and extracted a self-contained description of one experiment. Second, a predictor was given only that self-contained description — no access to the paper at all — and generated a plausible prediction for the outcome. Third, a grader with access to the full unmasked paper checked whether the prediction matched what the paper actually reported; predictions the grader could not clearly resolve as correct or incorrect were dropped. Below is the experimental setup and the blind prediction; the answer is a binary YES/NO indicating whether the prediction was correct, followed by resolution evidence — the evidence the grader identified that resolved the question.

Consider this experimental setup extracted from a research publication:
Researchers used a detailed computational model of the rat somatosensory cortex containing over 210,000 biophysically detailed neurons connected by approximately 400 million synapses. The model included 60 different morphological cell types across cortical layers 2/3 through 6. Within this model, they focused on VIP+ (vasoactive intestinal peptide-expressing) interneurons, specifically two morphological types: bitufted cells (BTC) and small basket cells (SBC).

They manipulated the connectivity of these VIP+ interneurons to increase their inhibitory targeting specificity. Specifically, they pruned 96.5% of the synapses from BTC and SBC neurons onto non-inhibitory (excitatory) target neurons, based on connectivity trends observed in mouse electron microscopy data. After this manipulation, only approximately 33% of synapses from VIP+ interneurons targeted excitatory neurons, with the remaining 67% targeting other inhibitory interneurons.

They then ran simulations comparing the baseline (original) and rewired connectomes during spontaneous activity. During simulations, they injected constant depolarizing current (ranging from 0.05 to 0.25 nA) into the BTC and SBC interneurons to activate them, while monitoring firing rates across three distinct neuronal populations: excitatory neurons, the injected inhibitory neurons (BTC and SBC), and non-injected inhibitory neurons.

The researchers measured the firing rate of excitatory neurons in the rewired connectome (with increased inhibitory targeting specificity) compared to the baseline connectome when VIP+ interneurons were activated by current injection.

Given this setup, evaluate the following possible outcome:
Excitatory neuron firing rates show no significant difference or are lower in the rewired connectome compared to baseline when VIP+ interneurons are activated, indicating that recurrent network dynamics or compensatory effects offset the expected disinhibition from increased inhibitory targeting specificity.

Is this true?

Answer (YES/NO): NO